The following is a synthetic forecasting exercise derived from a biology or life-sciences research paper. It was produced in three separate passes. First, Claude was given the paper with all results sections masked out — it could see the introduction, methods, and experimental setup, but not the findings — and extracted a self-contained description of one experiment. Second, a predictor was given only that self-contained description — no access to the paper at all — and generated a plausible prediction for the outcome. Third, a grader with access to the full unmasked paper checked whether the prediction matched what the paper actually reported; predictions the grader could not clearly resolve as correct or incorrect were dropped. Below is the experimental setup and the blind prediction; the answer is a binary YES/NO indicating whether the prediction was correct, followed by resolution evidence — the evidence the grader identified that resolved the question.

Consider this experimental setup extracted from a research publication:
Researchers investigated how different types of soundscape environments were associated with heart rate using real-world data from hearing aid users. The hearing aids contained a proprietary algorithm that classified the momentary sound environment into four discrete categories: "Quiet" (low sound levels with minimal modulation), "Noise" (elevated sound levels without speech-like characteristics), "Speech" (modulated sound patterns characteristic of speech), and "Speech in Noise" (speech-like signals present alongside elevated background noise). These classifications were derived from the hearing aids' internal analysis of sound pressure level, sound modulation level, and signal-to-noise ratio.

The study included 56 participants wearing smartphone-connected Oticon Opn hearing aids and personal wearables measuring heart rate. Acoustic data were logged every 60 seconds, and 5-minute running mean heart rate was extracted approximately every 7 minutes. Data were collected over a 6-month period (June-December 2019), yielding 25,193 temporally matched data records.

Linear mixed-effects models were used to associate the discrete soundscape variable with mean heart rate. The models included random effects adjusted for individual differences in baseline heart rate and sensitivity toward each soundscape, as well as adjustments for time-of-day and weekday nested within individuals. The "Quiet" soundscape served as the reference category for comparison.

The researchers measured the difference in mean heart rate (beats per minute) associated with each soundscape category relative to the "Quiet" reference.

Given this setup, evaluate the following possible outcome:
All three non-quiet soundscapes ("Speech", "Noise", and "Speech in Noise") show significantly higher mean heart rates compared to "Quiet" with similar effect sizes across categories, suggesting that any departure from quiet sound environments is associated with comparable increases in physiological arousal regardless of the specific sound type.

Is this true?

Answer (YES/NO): NO